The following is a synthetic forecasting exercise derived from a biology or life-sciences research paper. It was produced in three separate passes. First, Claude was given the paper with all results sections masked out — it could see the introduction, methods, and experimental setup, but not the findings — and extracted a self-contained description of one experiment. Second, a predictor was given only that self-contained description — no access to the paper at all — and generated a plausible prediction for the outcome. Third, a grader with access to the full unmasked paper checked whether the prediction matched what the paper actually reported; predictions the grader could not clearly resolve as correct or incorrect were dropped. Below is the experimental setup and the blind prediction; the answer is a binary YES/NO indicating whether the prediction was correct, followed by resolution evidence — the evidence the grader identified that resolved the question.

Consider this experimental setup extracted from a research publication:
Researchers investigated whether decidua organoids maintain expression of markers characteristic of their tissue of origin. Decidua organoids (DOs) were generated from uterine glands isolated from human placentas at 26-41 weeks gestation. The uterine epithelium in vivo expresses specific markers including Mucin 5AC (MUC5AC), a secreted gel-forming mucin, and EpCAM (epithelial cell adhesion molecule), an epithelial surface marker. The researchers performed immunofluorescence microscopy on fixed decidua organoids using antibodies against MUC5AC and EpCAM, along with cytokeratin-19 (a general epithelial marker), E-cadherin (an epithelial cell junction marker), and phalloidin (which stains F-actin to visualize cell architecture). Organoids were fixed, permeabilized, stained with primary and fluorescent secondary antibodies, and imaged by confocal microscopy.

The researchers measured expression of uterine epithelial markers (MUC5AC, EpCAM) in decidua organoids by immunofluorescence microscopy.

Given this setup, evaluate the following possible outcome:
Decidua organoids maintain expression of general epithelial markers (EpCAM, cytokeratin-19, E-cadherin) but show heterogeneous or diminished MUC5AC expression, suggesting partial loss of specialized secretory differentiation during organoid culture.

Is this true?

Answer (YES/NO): NO